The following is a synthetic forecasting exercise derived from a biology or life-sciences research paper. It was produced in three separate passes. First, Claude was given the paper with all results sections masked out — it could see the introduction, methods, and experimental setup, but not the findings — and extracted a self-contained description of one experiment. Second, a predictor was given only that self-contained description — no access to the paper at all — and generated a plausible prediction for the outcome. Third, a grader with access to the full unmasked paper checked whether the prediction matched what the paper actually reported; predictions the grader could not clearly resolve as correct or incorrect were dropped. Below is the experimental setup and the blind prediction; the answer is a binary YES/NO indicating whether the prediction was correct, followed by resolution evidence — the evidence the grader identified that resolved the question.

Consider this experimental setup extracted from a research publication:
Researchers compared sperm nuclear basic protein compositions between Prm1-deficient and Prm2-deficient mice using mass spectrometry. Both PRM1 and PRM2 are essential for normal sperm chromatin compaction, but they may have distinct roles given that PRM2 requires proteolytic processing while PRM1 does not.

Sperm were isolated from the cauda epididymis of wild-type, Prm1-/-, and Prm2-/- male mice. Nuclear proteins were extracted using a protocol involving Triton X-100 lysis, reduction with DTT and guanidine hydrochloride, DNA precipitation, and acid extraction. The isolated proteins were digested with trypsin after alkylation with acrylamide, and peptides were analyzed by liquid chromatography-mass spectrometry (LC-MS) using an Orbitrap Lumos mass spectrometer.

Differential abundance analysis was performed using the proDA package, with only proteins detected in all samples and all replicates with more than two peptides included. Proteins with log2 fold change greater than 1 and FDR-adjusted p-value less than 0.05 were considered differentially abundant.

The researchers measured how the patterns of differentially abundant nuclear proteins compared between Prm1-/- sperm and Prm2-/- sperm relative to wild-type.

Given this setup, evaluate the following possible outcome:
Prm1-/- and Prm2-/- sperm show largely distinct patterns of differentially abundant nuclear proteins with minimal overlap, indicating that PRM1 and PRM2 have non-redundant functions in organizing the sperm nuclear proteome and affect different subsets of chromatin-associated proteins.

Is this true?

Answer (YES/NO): NO